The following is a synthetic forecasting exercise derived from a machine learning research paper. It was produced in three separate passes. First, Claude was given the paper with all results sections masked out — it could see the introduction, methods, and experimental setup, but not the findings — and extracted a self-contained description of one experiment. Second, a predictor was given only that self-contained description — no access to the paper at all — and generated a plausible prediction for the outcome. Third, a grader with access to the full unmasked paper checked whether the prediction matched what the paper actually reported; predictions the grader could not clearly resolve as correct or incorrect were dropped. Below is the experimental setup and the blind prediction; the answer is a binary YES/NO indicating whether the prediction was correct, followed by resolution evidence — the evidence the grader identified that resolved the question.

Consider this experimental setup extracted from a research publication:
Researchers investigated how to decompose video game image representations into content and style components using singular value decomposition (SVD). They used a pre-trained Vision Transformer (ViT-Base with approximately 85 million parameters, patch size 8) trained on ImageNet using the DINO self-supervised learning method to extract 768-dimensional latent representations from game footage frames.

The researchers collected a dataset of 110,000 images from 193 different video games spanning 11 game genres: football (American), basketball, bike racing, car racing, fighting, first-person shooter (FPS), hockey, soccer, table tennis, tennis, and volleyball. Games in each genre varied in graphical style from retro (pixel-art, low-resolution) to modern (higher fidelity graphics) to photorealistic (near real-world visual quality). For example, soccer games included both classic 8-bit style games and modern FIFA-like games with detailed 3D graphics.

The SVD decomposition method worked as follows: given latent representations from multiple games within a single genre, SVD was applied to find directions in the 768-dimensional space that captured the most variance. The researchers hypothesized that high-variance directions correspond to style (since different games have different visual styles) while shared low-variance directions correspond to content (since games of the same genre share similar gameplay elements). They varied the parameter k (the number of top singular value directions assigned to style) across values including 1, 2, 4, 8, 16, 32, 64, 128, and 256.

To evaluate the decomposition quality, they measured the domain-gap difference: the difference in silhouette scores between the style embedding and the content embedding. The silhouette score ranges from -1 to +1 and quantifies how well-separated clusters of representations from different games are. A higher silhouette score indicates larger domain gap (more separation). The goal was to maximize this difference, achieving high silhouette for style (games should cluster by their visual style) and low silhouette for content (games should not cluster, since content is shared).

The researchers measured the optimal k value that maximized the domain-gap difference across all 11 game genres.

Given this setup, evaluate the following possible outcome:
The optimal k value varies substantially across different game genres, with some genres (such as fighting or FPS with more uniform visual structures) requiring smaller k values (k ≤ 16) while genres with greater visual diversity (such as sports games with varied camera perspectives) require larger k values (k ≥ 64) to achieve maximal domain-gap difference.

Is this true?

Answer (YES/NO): NO